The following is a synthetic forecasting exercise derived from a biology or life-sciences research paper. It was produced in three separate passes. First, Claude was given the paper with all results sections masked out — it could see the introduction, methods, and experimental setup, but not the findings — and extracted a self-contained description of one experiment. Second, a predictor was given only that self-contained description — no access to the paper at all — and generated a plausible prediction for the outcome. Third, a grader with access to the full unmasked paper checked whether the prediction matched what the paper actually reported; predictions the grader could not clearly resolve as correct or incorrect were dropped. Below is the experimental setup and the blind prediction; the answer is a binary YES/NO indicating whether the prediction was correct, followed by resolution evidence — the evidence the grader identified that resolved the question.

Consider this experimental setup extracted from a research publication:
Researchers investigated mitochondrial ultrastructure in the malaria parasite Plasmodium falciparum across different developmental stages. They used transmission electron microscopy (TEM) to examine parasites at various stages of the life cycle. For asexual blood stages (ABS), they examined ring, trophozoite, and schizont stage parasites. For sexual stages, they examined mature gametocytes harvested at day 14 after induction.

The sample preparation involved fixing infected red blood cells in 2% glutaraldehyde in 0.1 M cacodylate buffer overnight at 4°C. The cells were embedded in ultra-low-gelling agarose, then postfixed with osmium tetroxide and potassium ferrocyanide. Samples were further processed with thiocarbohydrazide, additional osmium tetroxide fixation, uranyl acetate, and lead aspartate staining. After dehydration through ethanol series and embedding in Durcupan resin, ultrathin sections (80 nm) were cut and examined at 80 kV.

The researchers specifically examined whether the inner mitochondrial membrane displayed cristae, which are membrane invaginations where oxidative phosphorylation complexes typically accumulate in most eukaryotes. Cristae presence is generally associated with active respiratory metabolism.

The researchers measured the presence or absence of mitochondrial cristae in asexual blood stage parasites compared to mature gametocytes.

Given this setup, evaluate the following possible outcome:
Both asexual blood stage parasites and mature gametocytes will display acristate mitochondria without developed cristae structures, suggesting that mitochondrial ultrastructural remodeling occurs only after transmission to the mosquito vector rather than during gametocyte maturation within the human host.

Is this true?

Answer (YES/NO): NO